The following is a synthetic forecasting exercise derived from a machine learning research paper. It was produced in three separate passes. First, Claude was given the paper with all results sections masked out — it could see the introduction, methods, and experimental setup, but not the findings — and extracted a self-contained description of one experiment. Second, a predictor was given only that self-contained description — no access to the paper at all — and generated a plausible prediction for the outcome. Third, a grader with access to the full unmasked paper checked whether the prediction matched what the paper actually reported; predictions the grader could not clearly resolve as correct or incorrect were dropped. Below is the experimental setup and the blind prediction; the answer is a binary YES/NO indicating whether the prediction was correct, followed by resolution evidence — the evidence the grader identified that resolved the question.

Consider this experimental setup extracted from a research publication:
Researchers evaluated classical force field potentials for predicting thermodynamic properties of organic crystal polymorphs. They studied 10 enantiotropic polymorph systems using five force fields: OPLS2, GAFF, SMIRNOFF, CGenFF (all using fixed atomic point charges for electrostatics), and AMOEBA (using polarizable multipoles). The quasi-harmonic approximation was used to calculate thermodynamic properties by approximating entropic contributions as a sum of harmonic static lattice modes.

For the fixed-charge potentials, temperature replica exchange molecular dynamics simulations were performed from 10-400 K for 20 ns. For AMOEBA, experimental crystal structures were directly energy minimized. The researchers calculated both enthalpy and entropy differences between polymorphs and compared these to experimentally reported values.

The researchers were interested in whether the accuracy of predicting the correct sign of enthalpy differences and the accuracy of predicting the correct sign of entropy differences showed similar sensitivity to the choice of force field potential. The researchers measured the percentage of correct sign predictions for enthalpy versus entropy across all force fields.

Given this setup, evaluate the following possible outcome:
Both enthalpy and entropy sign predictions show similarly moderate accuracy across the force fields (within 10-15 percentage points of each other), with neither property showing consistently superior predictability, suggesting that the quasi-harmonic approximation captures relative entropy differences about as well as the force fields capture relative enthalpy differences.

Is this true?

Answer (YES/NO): NO